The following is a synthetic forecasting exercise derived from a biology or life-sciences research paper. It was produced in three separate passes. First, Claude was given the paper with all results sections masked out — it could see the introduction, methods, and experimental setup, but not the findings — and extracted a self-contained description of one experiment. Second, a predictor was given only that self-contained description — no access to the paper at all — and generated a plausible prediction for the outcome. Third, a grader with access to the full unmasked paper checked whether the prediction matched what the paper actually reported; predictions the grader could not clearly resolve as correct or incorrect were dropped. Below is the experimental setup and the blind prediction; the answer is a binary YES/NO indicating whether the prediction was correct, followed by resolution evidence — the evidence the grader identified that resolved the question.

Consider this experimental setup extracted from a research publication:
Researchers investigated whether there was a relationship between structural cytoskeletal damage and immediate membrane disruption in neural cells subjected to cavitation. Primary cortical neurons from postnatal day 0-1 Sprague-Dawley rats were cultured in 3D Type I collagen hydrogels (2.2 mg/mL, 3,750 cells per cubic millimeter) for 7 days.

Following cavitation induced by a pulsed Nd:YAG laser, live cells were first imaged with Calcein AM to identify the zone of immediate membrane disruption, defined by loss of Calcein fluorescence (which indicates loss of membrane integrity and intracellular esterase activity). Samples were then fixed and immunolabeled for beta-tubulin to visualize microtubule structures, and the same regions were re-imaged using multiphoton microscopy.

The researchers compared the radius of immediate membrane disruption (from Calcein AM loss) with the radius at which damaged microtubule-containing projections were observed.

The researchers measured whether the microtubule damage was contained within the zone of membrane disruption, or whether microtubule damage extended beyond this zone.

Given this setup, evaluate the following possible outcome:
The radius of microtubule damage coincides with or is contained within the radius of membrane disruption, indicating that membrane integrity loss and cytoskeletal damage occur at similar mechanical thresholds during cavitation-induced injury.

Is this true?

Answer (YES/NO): NO